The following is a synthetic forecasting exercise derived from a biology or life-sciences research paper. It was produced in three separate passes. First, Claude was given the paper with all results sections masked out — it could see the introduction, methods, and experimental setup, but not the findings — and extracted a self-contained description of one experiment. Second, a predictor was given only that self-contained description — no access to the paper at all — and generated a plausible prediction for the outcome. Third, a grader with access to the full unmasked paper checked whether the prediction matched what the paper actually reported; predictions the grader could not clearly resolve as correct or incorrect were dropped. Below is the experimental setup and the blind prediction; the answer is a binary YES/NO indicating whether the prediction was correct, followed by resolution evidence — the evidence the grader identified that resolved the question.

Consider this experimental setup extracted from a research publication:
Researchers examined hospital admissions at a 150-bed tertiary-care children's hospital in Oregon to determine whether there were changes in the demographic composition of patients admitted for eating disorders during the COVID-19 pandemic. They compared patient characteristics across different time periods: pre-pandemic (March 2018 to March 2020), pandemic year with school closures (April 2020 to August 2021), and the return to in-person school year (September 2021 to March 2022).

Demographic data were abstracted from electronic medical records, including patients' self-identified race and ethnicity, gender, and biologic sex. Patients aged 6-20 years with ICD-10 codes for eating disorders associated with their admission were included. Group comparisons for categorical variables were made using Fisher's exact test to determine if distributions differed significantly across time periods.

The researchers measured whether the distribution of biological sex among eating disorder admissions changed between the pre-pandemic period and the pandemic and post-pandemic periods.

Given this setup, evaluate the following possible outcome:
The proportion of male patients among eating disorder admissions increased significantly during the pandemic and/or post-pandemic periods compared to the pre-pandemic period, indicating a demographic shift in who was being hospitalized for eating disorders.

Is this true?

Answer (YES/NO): NO